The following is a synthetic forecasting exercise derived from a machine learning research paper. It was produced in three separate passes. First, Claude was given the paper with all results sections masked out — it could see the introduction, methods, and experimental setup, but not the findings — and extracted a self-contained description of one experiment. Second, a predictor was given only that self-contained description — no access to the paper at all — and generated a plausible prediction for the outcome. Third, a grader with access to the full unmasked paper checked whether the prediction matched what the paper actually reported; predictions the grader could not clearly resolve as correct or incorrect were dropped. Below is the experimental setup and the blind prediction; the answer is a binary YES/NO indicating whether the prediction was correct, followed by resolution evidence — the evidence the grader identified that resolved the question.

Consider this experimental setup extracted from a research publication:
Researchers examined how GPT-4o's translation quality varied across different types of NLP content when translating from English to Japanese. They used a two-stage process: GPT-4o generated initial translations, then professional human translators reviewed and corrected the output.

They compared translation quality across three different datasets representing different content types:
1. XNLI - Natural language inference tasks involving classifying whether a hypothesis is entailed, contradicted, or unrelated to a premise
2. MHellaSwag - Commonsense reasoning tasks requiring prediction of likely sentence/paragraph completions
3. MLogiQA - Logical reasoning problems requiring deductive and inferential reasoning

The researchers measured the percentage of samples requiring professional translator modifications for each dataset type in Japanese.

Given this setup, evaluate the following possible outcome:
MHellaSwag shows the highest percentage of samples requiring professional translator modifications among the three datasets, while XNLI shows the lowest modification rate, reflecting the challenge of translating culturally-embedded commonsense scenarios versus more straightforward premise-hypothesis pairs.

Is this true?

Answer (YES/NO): YES